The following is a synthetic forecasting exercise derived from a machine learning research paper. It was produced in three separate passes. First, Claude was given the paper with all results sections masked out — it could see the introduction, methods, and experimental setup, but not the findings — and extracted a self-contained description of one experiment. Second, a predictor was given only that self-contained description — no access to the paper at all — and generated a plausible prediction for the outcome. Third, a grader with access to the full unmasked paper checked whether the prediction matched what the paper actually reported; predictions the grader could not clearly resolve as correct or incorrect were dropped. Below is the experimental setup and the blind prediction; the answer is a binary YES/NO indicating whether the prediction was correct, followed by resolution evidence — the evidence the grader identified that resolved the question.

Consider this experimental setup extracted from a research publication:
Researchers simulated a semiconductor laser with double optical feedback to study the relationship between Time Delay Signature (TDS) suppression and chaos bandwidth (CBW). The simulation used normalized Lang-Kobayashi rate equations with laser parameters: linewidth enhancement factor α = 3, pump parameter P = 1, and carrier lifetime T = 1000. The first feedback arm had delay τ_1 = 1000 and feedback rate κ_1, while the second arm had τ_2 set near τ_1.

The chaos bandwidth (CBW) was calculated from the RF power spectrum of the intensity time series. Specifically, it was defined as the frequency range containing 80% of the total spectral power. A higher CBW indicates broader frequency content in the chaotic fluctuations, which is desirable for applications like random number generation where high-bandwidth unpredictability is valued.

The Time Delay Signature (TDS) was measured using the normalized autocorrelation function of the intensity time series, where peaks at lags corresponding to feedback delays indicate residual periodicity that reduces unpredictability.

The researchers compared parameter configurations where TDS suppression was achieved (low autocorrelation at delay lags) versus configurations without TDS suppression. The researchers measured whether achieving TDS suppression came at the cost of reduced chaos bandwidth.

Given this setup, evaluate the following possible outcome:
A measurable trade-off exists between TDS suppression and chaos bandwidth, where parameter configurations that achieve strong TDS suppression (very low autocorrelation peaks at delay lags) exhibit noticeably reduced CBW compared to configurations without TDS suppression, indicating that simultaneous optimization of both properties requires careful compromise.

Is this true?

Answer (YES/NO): NO